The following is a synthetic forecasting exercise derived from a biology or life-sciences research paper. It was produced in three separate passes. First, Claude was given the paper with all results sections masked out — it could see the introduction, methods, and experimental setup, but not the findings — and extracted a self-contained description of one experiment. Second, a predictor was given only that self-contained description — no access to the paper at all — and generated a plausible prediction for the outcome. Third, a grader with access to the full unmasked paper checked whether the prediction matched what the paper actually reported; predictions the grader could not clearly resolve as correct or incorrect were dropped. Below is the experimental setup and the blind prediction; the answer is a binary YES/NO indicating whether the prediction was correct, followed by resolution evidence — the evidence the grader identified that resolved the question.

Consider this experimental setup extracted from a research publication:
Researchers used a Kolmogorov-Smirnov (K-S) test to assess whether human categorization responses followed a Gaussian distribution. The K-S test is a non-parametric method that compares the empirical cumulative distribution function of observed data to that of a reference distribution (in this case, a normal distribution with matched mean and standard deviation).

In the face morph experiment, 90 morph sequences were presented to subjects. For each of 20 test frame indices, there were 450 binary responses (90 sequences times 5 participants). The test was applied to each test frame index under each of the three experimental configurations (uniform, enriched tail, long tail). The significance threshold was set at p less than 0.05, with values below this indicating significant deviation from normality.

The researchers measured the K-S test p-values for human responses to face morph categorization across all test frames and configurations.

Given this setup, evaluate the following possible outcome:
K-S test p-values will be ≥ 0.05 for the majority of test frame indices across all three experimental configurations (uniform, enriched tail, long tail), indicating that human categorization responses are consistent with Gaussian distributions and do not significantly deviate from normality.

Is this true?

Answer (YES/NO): NO